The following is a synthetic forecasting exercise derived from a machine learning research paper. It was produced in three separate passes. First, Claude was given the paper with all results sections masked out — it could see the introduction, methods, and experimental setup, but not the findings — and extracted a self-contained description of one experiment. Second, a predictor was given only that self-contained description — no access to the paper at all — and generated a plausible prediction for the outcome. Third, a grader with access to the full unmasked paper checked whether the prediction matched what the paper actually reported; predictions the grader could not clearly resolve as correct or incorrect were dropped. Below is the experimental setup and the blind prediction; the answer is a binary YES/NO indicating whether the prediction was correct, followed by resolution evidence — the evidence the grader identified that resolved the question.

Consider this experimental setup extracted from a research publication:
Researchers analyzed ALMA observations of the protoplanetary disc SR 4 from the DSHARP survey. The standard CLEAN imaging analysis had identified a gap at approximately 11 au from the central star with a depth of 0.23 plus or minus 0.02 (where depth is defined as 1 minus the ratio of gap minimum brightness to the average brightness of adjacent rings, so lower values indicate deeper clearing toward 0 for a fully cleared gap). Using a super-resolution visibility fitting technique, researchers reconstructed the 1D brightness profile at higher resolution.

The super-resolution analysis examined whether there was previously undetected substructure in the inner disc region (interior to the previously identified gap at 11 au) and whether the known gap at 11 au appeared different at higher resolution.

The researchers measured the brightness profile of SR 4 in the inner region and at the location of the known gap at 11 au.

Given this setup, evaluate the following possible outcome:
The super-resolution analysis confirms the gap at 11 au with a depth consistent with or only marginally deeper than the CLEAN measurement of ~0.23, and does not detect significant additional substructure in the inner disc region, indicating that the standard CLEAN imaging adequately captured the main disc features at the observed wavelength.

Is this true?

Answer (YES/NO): NO